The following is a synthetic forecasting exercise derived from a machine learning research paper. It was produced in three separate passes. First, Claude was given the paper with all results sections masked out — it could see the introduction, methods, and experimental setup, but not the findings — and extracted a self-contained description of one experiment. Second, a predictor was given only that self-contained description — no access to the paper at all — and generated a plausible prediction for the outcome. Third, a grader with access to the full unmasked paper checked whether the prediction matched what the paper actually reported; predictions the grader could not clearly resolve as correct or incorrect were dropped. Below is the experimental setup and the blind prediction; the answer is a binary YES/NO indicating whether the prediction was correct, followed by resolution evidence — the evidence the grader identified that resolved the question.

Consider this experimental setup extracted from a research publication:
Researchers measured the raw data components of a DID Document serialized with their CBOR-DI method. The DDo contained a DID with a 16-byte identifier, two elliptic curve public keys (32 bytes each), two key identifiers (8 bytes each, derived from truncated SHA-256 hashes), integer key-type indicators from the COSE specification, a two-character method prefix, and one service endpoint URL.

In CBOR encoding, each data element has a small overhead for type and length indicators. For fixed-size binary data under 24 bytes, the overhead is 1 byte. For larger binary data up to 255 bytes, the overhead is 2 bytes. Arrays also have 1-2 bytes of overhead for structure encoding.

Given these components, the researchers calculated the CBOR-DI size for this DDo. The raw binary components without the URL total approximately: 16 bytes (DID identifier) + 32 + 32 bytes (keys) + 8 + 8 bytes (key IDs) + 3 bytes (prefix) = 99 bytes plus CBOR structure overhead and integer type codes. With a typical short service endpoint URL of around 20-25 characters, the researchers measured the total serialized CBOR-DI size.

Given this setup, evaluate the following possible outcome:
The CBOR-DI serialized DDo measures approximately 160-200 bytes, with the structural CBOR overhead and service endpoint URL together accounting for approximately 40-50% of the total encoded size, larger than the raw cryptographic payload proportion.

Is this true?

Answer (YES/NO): NO